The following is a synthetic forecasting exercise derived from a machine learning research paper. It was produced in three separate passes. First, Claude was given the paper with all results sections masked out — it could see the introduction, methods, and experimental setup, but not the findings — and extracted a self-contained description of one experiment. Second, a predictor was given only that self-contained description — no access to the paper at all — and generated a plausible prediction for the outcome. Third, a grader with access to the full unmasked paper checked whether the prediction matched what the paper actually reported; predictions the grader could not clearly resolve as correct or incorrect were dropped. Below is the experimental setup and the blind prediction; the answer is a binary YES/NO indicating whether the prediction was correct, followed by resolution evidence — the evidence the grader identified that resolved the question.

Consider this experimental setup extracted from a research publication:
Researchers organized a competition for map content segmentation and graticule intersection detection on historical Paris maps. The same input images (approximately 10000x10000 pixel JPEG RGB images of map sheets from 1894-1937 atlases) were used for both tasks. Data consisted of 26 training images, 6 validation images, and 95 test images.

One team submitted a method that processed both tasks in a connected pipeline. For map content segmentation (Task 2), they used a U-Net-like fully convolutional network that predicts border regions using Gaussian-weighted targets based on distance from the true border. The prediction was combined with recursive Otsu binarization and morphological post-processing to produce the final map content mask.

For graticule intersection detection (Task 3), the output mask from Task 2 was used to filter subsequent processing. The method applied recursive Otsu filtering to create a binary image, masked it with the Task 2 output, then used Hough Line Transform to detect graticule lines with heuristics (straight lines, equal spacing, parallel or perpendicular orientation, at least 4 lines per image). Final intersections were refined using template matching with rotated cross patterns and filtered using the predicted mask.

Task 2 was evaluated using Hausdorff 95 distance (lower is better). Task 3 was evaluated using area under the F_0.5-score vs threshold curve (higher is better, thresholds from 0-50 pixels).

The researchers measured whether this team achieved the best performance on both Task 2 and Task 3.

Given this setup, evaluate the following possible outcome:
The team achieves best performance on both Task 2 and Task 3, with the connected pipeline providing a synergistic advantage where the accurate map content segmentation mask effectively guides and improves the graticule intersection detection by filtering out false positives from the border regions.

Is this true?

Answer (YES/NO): YES